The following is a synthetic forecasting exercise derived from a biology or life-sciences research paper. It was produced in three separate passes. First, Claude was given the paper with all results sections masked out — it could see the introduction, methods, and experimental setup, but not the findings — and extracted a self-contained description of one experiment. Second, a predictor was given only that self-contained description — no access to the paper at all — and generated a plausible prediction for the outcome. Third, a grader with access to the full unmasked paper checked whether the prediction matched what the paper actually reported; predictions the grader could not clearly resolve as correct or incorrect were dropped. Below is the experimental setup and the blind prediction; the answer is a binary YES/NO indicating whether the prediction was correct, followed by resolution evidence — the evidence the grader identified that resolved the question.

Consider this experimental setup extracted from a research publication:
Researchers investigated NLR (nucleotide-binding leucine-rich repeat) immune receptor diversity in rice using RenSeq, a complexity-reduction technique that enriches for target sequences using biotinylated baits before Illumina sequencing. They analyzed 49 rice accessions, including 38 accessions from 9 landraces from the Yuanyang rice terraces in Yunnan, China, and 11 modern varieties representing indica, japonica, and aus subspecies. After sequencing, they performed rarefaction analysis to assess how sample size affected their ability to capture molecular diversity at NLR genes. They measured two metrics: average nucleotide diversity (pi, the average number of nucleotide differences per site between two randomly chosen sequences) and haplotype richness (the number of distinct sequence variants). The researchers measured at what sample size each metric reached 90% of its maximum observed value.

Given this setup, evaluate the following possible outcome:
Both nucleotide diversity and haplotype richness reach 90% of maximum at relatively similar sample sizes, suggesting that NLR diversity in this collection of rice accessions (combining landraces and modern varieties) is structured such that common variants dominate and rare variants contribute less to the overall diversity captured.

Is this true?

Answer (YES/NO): NO